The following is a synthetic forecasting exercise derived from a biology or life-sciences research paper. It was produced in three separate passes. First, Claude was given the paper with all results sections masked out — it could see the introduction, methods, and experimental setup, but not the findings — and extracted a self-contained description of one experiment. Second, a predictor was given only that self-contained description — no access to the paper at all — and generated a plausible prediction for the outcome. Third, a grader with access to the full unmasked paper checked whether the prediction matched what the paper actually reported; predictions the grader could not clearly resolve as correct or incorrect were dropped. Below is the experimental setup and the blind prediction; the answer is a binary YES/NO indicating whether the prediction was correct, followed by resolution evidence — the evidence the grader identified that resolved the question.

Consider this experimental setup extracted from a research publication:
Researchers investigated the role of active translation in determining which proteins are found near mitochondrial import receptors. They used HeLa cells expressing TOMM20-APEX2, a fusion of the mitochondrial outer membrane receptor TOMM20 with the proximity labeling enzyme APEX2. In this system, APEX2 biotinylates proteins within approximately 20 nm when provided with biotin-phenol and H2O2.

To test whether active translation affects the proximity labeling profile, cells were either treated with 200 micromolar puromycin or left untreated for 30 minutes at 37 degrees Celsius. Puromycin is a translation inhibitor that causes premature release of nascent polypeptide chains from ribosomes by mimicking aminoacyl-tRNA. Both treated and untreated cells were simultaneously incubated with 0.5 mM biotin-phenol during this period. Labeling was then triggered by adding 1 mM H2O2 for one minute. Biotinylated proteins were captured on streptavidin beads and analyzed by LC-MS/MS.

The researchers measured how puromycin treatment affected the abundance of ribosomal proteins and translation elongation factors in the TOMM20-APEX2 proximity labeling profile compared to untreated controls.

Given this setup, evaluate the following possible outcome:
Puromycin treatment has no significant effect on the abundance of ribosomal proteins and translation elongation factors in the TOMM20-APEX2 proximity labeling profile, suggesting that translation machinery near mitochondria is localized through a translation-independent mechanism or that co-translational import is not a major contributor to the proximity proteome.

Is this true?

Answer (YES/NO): YES